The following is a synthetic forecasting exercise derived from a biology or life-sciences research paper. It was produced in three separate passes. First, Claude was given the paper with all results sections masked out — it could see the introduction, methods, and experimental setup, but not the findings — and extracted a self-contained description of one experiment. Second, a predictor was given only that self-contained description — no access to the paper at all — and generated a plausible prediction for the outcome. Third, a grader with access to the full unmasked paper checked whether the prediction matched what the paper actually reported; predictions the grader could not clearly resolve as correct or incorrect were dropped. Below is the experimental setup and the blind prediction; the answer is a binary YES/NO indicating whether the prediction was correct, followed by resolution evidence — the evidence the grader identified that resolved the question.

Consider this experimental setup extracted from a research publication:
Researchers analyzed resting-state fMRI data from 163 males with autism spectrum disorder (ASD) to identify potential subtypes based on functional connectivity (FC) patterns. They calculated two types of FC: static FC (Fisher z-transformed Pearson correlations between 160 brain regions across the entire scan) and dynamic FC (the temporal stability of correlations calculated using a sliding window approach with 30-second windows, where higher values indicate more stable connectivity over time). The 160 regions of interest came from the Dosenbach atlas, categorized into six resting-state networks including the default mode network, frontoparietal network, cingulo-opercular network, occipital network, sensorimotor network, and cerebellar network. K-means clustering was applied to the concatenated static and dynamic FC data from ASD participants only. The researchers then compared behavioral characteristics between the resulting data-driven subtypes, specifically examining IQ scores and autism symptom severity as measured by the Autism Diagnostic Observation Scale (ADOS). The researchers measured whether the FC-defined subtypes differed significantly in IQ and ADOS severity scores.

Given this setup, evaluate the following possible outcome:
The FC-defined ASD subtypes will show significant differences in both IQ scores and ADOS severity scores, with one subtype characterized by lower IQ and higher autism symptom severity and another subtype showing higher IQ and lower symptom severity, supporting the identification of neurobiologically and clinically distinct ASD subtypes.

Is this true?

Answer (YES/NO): NO